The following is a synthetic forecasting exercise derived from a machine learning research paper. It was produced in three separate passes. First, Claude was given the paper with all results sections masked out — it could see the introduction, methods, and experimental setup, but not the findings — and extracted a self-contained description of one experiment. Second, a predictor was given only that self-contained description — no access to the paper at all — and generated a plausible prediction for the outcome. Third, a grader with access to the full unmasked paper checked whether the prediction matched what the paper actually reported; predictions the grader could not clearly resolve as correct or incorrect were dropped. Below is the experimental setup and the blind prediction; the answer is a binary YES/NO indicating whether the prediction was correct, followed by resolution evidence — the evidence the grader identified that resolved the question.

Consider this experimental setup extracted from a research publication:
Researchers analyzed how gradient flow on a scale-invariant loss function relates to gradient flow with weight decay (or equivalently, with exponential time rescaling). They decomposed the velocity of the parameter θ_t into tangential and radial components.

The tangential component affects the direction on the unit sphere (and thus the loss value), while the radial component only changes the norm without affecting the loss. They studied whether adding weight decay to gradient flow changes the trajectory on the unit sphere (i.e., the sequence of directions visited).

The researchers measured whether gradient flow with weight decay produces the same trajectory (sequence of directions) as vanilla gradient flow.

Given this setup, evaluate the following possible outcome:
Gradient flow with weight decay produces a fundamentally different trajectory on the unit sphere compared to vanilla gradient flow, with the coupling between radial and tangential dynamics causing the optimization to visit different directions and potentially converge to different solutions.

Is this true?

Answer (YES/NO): NO